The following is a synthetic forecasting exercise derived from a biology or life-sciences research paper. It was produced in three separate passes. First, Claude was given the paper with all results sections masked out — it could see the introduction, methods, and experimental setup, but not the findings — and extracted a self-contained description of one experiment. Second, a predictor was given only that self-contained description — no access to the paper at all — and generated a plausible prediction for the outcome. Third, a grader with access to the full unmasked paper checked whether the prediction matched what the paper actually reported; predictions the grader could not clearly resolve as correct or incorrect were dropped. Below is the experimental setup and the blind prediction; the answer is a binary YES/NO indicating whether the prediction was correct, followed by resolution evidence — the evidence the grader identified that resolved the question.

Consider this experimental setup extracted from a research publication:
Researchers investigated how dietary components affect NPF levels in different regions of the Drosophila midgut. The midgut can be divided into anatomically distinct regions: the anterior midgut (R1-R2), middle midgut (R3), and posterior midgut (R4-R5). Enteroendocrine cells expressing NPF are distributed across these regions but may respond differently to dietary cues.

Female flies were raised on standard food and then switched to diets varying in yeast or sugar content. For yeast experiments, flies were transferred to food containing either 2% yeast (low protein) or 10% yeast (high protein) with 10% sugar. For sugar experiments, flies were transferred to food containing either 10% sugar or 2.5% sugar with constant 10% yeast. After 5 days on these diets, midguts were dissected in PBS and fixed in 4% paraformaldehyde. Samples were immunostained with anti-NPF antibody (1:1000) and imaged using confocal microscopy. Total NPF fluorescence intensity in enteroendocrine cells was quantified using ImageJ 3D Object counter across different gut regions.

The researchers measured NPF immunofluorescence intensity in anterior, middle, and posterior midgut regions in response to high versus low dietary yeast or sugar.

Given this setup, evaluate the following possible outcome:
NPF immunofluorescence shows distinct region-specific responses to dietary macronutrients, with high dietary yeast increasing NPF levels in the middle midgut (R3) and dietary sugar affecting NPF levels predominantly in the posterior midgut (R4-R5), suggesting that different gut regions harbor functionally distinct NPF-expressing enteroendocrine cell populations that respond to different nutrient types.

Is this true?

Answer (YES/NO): NO